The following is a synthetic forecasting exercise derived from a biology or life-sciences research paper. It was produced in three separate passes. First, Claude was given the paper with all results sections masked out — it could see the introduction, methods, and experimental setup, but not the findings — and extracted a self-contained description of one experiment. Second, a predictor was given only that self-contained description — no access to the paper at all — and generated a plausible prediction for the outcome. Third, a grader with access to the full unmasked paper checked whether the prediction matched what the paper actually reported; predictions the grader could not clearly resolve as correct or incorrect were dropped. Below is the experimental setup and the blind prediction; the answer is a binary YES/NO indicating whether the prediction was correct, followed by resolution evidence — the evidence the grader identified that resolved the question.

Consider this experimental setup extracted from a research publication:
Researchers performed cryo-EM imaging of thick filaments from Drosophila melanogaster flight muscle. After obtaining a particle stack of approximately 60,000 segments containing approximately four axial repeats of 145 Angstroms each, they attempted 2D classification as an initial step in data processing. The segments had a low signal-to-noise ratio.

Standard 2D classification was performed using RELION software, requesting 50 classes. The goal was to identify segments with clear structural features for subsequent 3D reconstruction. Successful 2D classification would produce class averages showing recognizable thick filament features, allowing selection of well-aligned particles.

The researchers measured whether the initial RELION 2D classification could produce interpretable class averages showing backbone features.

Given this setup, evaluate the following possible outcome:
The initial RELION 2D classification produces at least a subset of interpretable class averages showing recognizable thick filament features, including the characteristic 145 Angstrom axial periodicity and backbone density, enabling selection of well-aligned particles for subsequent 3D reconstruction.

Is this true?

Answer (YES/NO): NO